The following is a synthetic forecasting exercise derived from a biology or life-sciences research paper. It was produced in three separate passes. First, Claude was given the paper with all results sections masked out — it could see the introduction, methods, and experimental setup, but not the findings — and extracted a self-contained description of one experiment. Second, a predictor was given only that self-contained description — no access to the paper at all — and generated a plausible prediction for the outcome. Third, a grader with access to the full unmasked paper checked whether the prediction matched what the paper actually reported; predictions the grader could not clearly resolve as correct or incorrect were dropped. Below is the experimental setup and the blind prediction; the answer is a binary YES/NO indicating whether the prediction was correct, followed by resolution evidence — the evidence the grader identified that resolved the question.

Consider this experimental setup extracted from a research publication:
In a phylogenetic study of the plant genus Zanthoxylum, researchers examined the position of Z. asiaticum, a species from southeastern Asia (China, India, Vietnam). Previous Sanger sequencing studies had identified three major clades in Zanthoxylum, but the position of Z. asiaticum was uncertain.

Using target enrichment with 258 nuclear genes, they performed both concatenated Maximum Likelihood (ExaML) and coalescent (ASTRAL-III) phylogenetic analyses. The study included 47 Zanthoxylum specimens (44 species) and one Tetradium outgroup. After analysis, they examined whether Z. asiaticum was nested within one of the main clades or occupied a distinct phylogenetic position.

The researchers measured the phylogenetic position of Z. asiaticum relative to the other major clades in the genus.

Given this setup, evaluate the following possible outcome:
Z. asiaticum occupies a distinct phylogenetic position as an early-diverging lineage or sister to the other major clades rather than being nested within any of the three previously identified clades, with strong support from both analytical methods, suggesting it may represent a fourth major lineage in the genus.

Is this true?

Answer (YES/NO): YES